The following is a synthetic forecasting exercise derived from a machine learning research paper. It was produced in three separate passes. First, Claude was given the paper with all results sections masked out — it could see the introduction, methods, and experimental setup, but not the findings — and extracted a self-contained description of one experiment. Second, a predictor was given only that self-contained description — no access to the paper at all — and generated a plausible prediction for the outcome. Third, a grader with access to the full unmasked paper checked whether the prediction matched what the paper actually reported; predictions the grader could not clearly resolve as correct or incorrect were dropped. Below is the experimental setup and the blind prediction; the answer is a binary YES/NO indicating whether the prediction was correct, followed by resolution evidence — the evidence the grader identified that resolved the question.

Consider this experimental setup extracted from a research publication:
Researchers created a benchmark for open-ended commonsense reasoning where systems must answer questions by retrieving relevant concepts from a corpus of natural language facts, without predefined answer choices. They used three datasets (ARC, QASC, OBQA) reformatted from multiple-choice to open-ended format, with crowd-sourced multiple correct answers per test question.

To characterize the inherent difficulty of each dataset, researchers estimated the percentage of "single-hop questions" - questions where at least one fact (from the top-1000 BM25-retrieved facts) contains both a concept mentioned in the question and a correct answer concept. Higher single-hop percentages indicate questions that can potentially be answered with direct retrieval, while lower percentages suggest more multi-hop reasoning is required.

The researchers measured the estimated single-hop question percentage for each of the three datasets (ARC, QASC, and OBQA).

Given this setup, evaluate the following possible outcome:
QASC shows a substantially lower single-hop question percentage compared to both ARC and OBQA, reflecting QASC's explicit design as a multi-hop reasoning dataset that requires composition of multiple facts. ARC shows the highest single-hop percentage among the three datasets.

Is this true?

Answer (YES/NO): NO